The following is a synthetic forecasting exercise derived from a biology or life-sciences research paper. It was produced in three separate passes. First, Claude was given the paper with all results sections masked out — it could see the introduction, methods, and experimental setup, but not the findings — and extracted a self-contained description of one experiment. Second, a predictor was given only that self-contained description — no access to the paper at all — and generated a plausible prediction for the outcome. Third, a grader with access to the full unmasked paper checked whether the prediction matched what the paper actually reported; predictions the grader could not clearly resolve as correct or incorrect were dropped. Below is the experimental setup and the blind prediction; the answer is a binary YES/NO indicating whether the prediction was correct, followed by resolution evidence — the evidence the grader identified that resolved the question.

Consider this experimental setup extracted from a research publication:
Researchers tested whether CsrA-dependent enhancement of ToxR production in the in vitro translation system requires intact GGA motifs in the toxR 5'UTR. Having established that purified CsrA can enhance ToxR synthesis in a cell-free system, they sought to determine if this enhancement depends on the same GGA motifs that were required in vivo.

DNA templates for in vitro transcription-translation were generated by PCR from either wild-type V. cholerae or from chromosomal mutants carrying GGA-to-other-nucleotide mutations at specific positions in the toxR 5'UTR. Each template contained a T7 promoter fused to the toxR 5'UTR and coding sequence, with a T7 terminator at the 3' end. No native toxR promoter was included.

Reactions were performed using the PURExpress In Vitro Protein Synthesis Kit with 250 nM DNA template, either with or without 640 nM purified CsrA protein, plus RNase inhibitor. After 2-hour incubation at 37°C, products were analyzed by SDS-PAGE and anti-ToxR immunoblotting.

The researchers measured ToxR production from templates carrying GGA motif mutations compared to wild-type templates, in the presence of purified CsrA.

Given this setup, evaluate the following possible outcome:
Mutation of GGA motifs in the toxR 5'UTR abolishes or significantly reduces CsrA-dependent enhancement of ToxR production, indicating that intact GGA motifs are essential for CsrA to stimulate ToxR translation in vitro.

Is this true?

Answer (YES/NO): YES